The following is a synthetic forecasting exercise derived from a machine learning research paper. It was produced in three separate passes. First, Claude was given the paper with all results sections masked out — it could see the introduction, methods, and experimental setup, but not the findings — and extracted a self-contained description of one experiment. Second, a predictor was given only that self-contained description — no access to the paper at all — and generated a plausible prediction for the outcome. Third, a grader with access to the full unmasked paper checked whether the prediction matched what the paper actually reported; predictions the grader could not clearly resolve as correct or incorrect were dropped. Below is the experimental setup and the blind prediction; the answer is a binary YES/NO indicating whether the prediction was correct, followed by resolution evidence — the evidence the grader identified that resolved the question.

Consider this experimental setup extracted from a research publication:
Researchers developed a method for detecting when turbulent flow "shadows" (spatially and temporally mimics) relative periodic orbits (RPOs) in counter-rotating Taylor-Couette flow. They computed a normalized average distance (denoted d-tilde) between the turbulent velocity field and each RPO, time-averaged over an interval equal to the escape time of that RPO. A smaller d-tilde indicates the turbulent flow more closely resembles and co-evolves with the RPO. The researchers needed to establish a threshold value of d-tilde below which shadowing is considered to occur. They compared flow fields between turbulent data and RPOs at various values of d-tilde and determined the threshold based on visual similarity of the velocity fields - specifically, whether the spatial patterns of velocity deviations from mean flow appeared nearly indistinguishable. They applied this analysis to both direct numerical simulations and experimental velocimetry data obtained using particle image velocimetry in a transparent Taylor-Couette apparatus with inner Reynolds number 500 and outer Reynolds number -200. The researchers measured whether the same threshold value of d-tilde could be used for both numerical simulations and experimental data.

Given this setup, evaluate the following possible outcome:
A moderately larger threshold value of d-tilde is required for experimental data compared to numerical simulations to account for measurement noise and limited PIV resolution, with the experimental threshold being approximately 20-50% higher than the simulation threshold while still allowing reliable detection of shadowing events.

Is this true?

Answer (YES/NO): YES